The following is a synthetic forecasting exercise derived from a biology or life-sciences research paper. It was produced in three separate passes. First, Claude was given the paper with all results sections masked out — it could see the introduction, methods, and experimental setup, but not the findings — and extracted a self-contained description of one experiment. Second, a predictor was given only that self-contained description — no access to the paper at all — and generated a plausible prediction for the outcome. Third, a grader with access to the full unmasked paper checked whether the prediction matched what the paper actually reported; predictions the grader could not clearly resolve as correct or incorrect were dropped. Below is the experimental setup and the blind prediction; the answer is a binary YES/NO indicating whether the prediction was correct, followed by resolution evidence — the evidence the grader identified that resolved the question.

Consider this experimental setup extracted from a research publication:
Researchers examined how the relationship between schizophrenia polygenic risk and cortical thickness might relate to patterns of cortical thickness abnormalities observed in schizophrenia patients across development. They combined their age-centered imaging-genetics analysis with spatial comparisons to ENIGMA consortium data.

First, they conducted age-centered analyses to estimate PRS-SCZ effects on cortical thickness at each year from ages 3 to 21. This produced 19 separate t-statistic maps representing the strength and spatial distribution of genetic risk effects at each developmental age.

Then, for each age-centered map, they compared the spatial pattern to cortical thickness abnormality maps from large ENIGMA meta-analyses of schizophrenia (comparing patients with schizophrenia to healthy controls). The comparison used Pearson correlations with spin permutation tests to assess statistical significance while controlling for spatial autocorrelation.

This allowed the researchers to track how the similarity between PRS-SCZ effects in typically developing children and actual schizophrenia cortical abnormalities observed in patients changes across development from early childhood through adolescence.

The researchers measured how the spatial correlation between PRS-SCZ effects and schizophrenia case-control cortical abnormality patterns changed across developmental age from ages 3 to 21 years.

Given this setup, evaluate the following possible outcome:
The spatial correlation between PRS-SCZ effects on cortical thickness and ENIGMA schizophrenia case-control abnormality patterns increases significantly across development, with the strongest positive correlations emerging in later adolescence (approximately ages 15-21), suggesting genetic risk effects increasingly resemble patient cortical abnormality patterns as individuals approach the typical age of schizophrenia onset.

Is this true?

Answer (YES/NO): NO